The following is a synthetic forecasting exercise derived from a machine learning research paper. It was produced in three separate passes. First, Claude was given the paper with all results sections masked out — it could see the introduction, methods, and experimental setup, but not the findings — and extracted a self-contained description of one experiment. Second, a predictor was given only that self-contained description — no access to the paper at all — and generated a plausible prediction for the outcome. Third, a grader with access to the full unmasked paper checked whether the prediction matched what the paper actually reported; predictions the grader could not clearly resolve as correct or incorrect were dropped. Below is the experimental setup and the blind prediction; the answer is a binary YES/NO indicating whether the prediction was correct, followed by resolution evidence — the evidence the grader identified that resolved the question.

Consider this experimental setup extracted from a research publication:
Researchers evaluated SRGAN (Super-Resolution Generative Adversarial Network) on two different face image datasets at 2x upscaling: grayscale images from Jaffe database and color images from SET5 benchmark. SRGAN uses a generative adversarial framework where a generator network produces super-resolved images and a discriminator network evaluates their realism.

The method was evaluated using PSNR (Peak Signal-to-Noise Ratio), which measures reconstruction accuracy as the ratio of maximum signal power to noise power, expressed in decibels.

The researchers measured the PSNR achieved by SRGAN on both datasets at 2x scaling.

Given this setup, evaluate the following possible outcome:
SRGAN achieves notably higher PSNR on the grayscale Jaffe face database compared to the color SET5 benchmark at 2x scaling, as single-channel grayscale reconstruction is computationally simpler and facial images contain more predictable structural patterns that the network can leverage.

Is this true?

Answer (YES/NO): NO